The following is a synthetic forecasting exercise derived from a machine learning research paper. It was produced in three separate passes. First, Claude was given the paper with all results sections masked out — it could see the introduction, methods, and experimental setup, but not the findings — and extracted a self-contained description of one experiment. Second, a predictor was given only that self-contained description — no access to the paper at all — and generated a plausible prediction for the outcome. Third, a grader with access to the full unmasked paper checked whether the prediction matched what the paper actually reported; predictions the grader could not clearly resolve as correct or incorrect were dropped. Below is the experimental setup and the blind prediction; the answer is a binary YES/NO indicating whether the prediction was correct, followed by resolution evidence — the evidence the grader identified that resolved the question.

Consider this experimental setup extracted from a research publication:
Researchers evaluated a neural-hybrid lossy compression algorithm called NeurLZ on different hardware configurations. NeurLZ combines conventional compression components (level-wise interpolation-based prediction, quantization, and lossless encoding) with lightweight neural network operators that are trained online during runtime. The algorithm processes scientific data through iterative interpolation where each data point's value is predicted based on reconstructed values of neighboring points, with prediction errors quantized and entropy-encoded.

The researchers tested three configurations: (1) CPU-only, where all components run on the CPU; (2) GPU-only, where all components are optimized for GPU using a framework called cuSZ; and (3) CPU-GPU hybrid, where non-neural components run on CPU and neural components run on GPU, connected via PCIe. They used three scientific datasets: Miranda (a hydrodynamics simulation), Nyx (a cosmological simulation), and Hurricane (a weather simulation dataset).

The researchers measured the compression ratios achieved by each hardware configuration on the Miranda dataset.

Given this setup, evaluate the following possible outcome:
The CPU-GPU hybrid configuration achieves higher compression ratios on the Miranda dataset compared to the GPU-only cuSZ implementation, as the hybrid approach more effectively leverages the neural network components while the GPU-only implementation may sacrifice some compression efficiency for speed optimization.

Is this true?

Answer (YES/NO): YES